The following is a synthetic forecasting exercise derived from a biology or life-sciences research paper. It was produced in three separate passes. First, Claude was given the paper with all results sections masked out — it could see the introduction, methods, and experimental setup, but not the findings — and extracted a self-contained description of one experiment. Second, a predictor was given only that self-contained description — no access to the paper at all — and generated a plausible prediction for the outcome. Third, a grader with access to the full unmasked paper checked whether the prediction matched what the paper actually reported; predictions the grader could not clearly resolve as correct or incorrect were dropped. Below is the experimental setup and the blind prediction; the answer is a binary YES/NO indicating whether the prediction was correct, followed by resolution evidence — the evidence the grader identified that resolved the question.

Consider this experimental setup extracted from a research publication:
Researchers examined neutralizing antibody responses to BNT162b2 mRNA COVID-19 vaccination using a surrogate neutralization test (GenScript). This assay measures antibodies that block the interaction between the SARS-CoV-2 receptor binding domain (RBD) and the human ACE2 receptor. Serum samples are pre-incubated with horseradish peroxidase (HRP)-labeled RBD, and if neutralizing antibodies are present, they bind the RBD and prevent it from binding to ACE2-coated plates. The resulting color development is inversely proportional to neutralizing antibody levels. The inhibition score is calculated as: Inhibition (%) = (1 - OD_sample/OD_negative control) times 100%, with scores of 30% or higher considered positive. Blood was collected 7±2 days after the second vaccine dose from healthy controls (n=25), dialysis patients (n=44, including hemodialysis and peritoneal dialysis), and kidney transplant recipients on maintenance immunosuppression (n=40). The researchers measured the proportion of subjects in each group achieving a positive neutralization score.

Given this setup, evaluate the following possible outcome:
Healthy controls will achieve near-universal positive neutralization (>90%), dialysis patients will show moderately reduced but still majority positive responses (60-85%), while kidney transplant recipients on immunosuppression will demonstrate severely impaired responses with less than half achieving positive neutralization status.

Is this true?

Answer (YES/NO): YES